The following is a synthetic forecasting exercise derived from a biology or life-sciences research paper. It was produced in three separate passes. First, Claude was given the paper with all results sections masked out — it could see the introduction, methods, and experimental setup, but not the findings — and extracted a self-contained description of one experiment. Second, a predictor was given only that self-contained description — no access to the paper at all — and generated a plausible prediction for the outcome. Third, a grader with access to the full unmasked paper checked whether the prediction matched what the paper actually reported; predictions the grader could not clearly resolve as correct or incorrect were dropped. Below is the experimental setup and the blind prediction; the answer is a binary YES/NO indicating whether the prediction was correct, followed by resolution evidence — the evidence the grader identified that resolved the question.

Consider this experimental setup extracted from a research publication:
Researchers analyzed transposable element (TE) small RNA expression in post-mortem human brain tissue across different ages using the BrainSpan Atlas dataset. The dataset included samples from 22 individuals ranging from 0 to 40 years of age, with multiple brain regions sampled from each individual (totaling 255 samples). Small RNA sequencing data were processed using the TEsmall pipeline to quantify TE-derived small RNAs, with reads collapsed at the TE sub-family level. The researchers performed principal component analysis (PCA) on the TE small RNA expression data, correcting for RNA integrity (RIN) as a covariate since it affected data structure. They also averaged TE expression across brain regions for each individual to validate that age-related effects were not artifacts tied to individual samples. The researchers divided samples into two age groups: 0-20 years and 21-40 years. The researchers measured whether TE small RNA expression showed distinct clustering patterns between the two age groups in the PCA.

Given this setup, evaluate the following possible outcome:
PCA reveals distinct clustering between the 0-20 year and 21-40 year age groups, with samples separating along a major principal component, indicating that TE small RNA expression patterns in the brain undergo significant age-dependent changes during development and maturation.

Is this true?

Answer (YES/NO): YES